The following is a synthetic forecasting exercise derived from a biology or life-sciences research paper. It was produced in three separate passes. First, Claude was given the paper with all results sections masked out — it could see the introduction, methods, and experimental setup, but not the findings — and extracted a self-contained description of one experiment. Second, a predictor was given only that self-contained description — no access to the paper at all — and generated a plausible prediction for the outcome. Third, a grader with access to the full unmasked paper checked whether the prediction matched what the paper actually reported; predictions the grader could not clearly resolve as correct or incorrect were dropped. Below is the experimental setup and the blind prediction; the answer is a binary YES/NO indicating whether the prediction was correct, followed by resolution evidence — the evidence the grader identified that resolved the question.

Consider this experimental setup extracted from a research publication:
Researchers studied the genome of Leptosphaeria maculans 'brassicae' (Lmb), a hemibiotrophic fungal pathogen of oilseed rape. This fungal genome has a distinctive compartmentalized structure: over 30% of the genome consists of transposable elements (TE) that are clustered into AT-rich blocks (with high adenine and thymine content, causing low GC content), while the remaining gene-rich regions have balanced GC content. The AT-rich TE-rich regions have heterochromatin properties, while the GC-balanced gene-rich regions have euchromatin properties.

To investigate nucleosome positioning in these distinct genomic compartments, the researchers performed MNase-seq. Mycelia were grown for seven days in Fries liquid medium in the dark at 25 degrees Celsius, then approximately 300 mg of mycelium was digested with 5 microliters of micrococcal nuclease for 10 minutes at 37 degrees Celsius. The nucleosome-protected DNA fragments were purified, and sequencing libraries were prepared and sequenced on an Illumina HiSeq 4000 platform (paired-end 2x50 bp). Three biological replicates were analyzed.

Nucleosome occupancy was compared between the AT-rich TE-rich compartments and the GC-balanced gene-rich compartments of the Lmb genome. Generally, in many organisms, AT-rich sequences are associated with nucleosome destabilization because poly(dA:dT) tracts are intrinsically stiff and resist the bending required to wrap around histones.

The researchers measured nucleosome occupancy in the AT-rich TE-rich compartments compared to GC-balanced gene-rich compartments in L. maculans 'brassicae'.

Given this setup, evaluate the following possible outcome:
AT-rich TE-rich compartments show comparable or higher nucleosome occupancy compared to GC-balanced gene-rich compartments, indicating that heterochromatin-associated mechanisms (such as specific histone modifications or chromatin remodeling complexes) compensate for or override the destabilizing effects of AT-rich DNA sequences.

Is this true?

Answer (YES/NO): YES